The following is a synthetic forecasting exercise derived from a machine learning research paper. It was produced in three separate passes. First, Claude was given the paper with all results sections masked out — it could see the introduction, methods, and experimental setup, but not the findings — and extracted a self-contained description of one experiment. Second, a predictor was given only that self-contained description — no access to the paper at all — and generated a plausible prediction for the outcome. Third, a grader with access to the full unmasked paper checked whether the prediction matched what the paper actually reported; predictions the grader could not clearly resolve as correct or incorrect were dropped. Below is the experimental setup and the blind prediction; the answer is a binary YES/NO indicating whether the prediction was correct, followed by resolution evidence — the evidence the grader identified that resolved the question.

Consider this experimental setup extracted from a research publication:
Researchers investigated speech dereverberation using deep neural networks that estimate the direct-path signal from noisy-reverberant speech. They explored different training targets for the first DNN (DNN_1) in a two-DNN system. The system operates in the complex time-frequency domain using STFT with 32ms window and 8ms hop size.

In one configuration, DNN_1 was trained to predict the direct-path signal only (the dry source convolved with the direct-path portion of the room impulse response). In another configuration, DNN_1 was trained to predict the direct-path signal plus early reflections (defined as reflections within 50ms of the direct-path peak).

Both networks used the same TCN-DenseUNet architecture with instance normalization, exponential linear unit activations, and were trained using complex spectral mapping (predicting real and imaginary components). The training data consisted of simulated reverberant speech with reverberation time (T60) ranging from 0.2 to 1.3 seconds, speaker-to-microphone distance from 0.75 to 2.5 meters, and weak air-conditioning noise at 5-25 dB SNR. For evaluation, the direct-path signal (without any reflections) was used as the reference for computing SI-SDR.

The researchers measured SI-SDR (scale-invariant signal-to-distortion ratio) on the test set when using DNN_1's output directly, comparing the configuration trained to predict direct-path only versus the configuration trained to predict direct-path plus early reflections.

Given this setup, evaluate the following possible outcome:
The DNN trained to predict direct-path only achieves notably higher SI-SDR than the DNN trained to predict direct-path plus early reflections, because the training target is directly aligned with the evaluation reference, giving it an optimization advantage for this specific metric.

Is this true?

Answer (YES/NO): YES